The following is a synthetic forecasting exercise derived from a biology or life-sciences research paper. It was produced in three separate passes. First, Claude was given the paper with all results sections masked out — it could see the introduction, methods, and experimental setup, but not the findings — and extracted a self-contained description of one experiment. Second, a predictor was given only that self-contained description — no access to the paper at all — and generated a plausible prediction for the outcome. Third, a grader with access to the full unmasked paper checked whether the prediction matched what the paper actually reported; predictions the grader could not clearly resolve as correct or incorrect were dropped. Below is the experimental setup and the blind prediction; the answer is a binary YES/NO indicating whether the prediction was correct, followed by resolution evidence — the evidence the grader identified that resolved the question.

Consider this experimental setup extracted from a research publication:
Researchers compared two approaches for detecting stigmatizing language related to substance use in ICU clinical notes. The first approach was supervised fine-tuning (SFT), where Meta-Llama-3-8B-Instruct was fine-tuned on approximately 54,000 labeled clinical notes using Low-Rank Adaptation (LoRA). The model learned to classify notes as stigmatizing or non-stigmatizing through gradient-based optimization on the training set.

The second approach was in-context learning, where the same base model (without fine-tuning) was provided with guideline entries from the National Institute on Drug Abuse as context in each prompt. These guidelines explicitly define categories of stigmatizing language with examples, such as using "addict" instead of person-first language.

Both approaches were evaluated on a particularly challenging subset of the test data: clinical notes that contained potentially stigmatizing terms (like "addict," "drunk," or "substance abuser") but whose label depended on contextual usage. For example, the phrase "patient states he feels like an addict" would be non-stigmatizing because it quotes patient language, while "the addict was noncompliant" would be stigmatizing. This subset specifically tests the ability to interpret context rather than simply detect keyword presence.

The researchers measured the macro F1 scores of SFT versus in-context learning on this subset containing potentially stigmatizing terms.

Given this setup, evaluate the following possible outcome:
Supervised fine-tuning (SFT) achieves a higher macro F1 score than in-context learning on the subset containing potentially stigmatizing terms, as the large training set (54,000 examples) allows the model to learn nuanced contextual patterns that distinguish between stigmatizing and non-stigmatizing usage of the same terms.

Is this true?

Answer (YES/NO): YES